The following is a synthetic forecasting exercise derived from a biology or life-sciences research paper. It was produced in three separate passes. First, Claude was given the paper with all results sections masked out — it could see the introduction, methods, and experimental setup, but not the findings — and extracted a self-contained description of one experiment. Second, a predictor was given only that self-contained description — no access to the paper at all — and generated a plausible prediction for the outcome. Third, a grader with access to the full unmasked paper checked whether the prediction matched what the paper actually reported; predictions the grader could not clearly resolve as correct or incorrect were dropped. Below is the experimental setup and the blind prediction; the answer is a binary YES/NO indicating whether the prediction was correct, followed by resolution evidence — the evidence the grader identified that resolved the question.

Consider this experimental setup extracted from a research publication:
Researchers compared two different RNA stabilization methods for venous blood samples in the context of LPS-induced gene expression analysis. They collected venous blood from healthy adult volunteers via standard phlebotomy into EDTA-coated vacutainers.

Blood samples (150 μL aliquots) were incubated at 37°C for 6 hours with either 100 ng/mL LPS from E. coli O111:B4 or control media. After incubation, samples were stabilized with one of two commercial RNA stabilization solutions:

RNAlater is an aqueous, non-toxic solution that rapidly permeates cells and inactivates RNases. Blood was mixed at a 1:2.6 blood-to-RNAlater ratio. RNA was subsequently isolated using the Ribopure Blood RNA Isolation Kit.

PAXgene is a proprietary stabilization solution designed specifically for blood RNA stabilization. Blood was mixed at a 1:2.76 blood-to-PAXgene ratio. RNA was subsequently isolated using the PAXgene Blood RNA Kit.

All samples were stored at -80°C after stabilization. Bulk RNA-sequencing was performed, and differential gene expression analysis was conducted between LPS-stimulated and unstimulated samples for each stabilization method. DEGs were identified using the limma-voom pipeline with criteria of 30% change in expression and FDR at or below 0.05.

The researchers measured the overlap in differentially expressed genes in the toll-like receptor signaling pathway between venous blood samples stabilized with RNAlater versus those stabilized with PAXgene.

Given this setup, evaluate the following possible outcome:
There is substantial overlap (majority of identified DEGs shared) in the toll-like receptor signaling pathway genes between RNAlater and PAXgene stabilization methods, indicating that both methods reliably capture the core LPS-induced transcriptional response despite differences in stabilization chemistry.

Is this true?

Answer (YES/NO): YES